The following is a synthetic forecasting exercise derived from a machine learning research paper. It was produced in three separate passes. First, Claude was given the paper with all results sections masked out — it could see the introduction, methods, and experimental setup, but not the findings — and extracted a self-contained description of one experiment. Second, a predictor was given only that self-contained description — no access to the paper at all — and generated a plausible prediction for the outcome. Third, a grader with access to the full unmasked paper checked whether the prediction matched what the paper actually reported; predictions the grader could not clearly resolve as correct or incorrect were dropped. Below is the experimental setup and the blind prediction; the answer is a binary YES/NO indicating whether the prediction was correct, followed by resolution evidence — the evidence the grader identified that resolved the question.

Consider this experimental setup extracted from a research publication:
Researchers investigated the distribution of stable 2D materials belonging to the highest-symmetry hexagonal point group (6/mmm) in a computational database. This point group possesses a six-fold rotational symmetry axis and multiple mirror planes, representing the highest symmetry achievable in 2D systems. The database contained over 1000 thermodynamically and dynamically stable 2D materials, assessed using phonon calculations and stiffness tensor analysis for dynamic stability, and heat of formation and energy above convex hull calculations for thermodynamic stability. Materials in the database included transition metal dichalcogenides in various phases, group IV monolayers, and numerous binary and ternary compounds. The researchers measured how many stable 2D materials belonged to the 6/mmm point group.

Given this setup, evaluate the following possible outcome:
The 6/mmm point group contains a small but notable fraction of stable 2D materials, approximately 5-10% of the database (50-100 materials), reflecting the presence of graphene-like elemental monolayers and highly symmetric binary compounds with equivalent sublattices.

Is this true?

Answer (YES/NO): NO